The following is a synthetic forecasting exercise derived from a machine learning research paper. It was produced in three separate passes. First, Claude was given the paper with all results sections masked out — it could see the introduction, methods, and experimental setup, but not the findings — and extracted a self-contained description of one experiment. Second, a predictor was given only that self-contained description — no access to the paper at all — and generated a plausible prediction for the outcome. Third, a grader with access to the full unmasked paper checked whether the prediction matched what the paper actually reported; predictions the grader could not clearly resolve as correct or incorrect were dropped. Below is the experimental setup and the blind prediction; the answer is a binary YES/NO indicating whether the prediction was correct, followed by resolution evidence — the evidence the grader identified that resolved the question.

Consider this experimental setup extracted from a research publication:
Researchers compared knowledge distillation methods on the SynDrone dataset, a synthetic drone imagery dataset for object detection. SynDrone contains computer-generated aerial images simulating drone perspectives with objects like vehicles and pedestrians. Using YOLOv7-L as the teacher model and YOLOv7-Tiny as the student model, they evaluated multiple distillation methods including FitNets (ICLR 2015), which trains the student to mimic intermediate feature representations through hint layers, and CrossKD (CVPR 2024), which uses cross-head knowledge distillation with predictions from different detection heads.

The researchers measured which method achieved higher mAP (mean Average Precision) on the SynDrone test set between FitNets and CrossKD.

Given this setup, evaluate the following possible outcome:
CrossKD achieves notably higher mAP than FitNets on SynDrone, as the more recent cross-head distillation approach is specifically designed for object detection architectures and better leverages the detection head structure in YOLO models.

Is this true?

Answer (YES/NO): NO